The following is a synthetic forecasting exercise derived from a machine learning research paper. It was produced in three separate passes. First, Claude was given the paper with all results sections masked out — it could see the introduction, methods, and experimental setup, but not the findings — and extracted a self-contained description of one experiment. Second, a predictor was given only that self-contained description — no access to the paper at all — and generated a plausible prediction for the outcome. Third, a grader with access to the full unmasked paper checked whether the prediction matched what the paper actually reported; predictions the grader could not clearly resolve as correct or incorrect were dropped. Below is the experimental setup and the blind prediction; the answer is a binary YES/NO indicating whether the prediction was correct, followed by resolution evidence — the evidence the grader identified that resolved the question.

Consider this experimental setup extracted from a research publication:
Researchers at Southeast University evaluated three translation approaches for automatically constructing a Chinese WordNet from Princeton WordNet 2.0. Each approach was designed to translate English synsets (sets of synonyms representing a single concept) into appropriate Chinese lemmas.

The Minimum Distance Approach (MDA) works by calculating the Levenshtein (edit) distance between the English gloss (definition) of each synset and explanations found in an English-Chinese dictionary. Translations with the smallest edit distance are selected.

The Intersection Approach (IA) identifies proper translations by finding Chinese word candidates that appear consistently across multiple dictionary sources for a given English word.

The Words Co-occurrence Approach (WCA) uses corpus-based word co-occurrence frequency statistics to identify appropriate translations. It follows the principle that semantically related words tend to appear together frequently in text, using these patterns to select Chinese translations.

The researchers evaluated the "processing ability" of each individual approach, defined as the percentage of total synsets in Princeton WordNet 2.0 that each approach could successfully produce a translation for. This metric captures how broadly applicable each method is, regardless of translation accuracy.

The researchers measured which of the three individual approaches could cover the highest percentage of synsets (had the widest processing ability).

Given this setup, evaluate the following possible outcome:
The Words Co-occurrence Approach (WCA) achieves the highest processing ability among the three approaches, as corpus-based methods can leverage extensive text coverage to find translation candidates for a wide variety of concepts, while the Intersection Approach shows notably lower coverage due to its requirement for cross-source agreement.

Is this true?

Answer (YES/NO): YES